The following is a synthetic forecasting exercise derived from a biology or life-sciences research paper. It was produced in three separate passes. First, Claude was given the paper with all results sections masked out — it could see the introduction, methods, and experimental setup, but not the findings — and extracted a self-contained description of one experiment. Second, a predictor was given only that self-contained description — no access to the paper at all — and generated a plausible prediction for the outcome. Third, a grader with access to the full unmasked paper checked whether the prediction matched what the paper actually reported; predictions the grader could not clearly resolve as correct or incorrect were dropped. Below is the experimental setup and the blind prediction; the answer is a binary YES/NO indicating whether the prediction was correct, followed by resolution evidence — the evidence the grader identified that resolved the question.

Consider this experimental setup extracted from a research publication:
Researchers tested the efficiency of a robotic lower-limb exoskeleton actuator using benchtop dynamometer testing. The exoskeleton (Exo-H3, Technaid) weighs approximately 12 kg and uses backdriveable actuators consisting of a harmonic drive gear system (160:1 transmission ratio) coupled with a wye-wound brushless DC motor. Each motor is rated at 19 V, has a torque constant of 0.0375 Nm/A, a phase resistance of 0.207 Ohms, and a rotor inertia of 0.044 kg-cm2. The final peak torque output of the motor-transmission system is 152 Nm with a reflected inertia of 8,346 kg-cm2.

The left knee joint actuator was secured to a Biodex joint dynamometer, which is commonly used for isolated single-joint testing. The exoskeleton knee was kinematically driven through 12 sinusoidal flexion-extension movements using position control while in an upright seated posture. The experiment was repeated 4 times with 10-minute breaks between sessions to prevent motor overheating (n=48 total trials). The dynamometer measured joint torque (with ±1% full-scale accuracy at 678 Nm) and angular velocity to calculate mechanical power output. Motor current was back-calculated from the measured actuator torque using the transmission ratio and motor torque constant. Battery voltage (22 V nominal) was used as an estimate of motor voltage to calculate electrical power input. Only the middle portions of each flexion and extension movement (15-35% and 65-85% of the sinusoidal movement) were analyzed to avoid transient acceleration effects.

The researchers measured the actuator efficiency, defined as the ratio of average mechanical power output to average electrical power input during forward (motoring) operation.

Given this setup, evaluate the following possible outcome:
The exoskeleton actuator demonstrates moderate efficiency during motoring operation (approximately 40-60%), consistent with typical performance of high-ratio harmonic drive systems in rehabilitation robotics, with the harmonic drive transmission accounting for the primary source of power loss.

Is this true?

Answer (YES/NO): NO